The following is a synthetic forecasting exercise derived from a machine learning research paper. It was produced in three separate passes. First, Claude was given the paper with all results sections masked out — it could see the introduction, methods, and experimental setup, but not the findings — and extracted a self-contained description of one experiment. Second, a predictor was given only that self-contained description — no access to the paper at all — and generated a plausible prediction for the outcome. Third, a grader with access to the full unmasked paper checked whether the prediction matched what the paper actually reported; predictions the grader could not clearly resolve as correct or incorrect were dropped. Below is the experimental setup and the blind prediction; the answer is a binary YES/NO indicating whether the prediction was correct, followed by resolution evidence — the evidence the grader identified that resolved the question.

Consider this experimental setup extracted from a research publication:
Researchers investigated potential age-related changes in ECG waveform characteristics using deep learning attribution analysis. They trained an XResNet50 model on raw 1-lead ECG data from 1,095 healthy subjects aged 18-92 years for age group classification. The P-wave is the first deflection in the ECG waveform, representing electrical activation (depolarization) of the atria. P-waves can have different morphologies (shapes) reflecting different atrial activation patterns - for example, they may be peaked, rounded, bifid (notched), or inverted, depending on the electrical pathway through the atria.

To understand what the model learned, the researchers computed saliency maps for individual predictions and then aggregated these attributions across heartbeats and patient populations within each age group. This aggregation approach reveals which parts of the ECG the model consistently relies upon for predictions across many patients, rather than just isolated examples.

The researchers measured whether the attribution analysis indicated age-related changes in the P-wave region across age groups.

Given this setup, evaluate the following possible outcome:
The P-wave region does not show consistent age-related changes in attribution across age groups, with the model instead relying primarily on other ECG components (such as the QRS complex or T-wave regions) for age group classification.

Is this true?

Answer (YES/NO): NO